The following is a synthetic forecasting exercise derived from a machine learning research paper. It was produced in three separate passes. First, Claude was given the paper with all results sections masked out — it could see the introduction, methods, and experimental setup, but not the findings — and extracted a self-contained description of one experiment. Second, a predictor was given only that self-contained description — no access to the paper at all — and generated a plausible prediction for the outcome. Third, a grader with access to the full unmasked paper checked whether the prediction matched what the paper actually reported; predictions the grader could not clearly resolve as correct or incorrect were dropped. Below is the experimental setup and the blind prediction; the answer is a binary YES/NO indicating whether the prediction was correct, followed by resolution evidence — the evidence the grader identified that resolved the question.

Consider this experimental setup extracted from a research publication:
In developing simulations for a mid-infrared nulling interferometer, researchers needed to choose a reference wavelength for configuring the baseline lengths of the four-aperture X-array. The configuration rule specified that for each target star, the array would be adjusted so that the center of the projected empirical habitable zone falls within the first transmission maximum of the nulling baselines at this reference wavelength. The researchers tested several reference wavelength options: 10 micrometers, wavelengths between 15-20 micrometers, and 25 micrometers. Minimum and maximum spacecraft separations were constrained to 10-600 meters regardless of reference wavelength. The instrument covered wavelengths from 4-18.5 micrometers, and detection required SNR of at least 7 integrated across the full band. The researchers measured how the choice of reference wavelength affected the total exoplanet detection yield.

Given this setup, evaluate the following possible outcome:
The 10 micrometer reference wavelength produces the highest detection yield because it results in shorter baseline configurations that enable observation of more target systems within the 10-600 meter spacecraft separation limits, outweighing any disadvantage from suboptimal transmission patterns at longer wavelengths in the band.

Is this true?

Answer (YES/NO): NO